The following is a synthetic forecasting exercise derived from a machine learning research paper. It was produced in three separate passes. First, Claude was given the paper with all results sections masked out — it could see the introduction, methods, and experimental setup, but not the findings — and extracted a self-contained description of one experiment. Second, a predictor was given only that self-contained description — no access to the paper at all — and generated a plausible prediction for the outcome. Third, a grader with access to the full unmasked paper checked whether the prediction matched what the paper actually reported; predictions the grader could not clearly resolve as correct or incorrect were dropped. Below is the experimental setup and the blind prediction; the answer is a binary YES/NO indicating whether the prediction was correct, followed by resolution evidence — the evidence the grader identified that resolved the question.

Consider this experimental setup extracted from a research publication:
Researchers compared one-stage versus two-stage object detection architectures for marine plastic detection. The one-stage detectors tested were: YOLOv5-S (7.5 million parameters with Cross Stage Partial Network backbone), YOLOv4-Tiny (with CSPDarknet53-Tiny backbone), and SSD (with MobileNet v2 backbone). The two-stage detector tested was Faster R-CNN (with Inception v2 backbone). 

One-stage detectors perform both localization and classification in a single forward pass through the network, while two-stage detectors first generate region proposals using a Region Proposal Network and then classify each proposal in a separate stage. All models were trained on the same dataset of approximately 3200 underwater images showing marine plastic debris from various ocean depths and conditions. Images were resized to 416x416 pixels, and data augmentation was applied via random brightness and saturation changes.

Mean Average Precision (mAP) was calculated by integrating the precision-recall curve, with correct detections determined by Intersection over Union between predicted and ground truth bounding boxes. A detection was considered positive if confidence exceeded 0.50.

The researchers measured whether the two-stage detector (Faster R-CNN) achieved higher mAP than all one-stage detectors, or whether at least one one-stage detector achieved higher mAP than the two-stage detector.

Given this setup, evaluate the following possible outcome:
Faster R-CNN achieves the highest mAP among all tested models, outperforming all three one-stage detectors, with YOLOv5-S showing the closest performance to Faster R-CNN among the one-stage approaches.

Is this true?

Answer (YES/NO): NO